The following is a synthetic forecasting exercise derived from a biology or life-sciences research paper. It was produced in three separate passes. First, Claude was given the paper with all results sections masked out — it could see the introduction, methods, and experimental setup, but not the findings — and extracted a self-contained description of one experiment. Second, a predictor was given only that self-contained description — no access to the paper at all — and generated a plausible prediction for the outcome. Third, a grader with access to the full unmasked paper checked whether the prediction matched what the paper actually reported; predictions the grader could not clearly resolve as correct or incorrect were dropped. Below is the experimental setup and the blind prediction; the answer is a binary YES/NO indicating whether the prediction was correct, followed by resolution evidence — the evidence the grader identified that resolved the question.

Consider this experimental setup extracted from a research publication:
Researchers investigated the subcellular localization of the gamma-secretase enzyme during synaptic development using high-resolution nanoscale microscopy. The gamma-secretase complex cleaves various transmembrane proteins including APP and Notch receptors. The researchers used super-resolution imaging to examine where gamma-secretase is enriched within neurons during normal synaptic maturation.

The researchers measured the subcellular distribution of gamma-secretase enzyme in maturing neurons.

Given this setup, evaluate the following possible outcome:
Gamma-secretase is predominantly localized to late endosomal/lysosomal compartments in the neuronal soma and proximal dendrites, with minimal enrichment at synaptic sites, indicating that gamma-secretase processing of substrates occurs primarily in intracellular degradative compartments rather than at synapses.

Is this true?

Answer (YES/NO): NO